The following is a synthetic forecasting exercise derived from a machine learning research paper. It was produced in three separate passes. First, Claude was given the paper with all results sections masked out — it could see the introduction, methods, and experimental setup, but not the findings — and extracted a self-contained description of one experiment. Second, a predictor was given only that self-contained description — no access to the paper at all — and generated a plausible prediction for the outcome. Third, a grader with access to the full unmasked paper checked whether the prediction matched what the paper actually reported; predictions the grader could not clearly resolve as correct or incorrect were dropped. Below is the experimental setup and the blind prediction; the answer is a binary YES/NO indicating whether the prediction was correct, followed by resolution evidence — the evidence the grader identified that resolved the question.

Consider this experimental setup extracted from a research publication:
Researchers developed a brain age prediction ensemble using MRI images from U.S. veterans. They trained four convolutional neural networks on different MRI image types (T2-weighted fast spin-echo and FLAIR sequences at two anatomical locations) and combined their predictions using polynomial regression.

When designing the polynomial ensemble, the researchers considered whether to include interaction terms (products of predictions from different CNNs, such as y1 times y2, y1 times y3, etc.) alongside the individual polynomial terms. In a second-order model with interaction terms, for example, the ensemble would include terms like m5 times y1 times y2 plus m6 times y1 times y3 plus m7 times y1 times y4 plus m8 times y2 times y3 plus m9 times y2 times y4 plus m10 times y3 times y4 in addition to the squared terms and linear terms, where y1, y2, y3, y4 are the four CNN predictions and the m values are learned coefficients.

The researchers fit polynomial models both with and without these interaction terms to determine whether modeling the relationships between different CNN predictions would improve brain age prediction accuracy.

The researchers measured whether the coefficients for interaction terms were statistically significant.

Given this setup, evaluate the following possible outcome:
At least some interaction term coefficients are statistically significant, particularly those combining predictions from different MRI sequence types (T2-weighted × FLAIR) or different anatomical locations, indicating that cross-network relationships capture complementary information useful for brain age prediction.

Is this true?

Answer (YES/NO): NO